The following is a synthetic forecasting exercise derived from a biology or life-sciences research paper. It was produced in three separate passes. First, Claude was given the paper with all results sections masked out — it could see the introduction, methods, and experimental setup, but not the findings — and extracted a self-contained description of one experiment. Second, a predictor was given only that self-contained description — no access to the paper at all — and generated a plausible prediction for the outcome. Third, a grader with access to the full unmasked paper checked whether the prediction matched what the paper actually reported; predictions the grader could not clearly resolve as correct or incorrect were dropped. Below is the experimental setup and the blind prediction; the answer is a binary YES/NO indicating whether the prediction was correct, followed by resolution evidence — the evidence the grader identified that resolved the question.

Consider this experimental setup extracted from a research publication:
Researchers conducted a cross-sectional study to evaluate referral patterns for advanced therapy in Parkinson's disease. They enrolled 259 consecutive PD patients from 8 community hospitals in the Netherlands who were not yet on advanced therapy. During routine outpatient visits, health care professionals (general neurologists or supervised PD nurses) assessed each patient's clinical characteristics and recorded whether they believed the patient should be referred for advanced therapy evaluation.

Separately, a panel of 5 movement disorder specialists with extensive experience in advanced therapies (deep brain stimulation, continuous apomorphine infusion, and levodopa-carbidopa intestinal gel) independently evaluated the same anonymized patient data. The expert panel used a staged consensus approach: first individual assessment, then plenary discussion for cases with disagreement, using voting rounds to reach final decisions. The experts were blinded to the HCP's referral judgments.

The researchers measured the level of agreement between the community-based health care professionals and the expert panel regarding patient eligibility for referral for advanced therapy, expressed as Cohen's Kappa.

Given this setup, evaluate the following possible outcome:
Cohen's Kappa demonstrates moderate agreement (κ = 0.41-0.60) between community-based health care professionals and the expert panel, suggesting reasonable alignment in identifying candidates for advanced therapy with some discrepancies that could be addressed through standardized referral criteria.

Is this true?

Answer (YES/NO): YES